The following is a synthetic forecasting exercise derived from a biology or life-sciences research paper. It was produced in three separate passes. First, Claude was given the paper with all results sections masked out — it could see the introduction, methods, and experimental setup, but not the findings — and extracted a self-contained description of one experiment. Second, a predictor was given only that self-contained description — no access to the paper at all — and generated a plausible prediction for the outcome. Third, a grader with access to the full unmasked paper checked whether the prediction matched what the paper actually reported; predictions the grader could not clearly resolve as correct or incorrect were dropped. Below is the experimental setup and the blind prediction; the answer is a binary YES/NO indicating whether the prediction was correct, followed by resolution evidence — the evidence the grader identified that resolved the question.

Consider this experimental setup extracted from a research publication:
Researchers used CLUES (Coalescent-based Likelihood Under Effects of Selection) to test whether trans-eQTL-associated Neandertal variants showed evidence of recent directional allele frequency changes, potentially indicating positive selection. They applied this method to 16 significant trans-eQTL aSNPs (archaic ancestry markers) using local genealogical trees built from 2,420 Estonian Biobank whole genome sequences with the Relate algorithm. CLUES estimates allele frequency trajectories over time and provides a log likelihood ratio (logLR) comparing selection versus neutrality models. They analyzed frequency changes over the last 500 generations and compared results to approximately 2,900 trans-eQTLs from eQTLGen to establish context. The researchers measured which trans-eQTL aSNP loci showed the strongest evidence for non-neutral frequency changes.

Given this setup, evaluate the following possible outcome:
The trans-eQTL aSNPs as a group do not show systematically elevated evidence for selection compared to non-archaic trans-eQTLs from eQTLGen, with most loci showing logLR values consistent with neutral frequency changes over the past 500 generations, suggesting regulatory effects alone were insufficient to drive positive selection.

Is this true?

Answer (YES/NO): NO